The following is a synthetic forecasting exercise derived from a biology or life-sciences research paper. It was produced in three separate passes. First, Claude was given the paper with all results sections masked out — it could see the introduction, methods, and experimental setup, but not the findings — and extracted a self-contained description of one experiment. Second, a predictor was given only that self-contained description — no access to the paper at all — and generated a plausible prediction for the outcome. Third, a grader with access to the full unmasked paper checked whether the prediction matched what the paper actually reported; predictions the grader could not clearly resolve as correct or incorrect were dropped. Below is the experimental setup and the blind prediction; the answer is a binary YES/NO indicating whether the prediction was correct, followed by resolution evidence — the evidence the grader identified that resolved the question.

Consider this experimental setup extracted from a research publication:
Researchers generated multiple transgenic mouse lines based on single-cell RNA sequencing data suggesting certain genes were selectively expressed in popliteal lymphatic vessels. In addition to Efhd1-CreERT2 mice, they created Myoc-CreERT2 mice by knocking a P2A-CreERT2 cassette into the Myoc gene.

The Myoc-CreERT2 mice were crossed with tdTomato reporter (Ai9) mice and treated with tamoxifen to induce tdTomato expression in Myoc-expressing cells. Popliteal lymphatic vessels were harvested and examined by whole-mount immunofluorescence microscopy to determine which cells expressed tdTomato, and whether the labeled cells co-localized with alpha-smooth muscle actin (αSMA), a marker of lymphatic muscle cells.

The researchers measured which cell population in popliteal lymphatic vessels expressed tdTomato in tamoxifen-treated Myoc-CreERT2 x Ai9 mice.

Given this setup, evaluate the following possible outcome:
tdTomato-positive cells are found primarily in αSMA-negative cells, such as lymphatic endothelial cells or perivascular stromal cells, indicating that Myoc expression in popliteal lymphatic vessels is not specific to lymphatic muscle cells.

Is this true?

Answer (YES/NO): YES